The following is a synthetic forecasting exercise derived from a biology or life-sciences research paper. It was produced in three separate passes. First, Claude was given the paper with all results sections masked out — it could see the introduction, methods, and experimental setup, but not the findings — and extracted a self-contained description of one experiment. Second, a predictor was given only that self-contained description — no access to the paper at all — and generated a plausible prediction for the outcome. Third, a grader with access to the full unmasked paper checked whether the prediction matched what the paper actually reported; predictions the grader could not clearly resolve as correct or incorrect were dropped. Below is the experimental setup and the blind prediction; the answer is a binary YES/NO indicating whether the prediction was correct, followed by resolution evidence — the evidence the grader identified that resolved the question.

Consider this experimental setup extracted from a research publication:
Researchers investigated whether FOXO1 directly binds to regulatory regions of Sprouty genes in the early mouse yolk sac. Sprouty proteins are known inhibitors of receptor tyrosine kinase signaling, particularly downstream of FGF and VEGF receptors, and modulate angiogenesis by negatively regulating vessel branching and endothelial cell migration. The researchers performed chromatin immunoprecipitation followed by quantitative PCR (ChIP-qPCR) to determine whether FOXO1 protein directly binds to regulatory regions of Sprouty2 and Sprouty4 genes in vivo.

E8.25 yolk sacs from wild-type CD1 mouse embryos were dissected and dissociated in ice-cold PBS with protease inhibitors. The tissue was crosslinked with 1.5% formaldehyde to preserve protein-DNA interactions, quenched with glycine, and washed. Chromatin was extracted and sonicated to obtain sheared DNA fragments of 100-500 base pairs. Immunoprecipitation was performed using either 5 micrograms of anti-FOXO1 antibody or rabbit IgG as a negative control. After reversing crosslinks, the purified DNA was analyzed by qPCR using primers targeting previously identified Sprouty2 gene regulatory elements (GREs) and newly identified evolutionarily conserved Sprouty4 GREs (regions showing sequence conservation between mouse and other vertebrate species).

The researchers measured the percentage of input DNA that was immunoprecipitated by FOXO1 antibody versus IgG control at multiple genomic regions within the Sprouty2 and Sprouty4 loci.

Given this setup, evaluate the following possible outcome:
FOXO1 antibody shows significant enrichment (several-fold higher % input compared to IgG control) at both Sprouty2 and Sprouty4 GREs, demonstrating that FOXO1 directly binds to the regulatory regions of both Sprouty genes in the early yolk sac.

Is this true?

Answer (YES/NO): YES